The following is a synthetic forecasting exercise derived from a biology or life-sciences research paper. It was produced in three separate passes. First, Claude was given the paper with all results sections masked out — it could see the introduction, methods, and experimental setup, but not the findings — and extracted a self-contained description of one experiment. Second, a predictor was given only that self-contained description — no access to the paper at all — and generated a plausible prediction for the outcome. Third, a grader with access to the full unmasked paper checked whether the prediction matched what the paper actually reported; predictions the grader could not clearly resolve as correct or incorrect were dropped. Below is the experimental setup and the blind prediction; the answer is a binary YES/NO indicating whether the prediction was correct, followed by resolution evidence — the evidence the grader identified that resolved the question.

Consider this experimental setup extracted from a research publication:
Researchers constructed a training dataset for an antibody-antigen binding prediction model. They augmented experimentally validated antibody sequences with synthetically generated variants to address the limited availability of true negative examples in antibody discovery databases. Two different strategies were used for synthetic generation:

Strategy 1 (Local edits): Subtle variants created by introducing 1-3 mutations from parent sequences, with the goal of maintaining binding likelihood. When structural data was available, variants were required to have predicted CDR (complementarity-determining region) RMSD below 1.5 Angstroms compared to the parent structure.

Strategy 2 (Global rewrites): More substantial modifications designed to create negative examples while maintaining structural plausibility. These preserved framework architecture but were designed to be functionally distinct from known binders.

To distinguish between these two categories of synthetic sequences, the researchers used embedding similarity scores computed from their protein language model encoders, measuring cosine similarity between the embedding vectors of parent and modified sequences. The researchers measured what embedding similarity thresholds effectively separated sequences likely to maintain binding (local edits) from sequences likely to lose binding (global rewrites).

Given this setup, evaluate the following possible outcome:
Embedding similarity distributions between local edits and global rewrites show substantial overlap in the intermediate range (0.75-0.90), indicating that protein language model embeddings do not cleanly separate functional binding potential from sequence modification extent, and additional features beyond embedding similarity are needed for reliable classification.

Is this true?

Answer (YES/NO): NO